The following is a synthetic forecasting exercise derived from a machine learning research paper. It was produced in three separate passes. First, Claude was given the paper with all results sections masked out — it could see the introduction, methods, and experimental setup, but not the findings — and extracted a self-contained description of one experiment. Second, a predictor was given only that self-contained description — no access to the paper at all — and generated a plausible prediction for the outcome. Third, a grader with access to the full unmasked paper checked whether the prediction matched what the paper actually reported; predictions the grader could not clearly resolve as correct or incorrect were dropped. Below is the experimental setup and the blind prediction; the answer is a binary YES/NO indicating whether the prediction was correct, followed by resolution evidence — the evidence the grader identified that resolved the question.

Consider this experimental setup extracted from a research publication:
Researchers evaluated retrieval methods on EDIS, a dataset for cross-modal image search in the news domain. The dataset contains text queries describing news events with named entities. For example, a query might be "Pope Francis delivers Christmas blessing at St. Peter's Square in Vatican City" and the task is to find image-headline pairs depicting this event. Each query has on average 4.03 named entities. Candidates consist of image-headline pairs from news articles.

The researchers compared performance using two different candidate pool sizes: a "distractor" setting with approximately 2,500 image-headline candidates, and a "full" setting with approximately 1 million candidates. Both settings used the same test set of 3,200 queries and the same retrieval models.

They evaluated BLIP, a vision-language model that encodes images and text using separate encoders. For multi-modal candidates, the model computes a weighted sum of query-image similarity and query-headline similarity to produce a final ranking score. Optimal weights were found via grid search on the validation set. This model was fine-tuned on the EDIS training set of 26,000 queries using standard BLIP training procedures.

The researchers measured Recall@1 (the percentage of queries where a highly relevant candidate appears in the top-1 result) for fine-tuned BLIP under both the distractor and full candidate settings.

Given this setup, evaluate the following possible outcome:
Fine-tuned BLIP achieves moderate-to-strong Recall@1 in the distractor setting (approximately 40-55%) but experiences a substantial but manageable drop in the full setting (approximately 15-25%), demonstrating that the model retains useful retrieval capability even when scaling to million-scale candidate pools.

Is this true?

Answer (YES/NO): NO